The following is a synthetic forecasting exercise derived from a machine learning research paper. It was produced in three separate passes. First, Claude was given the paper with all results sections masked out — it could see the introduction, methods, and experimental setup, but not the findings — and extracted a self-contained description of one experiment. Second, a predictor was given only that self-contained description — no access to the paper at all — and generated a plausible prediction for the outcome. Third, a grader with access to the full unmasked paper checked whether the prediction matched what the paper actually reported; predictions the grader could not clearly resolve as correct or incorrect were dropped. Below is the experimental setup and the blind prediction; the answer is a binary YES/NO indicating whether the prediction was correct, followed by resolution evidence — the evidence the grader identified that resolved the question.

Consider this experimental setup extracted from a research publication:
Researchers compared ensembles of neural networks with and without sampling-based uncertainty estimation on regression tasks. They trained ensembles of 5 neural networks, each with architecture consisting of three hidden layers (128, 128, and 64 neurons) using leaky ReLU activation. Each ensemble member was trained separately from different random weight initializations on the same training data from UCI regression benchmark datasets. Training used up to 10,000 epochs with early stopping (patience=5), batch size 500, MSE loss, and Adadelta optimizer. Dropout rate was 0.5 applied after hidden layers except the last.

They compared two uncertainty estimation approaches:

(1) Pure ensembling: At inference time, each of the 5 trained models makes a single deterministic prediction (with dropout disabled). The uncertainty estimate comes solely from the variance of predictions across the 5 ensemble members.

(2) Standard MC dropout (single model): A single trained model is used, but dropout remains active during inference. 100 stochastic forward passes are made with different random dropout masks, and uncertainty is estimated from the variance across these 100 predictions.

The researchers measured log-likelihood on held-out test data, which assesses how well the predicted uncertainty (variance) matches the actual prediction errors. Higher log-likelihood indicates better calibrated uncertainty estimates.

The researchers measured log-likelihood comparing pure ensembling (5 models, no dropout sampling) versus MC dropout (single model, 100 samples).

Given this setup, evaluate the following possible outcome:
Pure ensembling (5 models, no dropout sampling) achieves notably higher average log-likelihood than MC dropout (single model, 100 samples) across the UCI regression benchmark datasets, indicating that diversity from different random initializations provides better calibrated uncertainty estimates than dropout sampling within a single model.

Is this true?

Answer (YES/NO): NO